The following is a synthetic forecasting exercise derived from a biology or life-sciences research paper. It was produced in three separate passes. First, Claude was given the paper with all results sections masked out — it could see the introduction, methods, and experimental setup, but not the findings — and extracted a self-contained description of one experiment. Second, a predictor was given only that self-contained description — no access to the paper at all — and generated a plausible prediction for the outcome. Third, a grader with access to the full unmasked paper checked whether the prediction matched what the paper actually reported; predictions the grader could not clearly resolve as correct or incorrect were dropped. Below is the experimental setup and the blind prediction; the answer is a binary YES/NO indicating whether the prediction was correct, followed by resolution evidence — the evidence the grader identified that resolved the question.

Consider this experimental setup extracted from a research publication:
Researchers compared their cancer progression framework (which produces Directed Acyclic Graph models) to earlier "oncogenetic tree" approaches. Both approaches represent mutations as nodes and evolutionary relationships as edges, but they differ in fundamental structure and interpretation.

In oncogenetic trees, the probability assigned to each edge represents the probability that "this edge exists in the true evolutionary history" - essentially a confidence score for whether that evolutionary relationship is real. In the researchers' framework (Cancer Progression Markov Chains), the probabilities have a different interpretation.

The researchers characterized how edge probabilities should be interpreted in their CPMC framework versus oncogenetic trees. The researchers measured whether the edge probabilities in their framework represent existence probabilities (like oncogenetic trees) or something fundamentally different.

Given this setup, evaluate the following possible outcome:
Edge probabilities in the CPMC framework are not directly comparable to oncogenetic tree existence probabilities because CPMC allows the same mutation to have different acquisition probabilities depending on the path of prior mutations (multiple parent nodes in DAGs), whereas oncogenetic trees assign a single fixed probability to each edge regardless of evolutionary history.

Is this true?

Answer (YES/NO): NO